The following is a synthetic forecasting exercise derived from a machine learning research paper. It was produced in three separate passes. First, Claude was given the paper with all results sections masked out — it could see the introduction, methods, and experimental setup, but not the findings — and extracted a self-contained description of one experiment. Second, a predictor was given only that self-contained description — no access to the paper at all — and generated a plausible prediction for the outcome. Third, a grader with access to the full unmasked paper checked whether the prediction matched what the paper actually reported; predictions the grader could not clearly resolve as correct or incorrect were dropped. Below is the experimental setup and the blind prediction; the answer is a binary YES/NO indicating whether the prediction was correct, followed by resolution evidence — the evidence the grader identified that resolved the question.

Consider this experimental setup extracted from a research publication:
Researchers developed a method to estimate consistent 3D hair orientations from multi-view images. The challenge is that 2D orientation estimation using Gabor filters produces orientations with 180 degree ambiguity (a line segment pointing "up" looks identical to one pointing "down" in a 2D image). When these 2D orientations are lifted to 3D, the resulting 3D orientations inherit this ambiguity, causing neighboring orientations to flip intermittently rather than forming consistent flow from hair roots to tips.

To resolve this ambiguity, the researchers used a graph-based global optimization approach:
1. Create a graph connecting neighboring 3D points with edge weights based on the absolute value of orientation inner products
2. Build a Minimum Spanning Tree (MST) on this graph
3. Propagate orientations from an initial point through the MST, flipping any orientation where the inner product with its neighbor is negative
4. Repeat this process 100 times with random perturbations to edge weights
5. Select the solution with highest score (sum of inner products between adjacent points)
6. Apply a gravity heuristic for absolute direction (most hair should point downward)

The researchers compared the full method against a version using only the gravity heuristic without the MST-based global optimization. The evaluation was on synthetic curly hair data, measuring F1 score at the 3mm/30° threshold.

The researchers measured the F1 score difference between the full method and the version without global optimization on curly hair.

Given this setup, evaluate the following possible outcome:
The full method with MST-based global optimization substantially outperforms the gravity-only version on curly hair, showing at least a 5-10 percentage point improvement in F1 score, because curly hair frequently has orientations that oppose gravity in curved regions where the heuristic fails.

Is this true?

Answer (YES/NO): YES